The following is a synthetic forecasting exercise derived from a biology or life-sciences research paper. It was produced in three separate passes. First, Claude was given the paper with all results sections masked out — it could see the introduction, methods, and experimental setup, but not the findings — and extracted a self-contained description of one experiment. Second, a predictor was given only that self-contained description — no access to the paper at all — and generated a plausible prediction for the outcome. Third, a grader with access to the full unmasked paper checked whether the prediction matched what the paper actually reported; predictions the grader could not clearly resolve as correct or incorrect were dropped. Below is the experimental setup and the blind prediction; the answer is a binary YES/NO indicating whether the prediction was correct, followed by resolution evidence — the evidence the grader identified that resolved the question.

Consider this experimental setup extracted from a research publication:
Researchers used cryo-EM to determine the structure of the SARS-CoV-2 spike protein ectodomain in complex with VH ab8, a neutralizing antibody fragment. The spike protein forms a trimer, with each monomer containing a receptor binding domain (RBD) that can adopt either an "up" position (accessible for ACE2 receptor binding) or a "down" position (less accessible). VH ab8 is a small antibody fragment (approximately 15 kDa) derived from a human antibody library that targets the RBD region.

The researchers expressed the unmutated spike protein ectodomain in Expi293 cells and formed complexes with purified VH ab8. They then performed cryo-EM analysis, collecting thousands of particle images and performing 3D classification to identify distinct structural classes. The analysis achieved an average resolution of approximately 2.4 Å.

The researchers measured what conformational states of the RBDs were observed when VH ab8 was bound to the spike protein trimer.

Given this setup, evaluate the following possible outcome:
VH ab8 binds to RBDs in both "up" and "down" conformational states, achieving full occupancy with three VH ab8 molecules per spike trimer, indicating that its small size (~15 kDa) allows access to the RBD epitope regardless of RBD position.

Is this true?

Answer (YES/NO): YES